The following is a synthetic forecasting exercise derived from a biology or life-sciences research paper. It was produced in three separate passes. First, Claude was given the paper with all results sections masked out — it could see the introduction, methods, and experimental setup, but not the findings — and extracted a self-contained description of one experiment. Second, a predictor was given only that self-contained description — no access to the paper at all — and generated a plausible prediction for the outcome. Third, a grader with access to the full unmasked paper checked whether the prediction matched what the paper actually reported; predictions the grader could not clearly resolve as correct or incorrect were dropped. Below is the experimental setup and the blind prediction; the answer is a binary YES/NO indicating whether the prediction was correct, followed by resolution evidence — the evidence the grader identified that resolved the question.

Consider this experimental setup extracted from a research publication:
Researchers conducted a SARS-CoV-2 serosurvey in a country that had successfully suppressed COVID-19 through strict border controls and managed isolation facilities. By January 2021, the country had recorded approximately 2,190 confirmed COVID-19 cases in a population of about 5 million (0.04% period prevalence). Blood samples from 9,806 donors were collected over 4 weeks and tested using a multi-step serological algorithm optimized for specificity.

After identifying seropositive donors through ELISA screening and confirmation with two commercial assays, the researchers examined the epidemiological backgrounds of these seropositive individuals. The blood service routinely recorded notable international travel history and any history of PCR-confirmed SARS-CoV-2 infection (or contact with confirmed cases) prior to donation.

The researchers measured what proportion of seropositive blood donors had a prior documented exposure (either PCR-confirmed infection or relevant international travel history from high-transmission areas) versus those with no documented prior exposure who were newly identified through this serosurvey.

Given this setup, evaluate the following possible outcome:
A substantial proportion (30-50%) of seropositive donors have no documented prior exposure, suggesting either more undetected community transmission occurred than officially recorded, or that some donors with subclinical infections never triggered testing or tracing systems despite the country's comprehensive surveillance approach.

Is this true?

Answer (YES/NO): YES